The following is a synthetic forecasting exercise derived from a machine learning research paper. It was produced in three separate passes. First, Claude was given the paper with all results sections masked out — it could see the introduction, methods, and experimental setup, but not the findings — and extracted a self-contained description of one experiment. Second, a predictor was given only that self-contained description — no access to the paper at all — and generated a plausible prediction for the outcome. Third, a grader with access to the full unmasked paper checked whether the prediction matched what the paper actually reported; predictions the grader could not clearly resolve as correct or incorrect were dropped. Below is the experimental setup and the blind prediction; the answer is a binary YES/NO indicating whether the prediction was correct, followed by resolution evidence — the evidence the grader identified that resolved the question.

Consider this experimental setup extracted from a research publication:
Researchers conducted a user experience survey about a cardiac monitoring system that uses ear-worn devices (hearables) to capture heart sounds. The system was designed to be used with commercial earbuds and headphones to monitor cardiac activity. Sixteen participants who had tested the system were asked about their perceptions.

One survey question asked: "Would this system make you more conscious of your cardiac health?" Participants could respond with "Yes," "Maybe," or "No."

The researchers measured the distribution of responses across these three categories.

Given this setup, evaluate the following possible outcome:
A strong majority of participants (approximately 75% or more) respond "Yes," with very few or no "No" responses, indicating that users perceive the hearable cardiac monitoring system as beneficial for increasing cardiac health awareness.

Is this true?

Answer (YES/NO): NO